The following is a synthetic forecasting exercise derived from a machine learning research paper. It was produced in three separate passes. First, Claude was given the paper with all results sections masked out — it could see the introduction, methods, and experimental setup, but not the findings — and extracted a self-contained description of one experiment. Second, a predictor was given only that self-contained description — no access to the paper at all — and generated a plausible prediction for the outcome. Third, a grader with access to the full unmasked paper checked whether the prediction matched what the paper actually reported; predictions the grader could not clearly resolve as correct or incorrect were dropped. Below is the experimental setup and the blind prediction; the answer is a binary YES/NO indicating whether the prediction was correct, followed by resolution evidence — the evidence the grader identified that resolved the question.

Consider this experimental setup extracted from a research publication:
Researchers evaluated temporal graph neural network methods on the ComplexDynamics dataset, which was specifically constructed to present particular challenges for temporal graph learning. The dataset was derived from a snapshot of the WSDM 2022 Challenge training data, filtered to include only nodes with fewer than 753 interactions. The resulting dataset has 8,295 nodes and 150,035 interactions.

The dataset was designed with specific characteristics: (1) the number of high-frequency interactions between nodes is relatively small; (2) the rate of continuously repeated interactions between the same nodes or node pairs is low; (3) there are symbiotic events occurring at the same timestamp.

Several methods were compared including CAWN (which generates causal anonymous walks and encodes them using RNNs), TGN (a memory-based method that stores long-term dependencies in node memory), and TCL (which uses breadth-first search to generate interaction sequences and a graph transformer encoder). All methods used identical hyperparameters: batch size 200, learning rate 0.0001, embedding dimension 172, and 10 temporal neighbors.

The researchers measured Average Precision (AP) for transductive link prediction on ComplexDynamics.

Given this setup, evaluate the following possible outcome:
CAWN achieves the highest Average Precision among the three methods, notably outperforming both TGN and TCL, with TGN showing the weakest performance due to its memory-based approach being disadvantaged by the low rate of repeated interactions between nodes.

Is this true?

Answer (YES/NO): YES